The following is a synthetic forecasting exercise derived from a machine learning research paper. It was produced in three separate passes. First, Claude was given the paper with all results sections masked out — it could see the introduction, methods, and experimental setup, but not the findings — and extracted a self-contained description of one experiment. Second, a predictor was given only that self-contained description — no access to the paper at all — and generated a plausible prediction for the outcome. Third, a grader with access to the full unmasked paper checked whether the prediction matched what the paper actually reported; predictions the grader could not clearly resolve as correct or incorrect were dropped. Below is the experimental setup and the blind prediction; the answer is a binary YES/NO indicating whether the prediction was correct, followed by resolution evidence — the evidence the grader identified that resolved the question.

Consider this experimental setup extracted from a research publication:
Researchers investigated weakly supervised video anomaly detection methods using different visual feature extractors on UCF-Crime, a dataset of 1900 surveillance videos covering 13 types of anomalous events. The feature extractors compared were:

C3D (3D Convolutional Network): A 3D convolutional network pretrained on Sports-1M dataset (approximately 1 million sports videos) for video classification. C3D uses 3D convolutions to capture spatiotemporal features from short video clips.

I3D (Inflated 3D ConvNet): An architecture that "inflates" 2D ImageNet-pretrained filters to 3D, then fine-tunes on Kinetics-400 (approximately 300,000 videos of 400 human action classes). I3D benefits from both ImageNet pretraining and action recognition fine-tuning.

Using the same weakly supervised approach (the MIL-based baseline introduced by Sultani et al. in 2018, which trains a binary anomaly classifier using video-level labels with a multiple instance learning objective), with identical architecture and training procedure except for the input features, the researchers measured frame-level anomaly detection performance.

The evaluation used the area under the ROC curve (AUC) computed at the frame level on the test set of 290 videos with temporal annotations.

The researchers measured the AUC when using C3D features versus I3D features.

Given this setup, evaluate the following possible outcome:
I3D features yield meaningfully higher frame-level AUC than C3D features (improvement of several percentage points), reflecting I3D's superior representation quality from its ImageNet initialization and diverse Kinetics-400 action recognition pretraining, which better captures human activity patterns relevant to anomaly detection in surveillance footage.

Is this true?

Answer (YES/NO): NO